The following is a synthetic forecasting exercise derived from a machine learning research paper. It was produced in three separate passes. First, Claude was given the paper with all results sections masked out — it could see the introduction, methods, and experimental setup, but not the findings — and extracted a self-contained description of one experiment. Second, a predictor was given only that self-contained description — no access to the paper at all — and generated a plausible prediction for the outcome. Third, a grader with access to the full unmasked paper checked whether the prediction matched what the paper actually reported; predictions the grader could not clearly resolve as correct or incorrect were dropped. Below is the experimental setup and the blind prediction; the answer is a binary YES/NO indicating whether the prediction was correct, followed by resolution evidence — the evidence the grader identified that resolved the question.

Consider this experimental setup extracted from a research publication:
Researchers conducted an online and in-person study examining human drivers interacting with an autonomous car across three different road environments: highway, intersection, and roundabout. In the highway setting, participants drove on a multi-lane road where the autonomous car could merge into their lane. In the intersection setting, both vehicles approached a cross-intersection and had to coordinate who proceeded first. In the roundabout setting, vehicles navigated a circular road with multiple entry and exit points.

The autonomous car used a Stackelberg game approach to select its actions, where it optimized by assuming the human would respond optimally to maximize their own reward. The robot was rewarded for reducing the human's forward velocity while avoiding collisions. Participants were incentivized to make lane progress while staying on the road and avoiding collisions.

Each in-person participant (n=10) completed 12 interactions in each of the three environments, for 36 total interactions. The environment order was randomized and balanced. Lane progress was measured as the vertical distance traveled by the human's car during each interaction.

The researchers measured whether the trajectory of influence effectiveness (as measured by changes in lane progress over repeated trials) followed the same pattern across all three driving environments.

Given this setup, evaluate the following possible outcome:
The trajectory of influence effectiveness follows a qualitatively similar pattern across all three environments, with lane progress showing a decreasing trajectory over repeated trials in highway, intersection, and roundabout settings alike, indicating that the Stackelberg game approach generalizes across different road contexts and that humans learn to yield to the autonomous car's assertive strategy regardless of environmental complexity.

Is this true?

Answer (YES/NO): NO